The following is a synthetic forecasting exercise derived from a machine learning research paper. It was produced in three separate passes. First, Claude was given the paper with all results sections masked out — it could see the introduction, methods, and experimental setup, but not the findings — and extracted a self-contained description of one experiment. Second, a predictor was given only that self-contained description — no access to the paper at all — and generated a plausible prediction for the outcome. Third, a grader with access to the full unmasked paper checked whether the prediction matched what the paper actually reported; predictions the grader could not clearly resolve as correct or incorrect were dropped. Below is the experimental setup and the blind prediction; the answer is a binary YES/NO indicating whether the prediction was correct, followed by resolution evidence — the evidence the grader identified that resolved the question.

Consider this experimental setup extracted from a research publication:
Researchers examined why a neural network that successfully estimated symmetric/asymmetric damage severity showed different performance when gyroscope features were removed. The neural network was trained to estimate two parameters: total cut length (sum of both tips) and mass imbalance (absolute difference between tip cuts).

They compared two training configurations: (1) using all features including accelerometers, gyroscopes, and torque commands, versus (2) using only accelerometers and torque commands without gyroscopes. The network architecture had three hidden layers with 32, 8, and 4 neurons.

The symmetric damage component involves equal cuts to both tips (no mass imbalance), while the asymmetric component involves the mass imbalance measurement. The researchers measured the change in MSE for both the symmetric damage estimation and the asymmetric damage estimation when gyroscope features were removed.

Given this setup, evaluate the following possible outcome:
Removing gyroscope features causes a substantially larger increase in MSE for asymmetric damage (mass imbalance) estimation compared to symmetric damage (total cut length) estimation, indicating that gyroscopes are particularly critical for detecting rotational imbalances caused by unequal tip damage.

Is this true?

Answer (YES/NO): YES